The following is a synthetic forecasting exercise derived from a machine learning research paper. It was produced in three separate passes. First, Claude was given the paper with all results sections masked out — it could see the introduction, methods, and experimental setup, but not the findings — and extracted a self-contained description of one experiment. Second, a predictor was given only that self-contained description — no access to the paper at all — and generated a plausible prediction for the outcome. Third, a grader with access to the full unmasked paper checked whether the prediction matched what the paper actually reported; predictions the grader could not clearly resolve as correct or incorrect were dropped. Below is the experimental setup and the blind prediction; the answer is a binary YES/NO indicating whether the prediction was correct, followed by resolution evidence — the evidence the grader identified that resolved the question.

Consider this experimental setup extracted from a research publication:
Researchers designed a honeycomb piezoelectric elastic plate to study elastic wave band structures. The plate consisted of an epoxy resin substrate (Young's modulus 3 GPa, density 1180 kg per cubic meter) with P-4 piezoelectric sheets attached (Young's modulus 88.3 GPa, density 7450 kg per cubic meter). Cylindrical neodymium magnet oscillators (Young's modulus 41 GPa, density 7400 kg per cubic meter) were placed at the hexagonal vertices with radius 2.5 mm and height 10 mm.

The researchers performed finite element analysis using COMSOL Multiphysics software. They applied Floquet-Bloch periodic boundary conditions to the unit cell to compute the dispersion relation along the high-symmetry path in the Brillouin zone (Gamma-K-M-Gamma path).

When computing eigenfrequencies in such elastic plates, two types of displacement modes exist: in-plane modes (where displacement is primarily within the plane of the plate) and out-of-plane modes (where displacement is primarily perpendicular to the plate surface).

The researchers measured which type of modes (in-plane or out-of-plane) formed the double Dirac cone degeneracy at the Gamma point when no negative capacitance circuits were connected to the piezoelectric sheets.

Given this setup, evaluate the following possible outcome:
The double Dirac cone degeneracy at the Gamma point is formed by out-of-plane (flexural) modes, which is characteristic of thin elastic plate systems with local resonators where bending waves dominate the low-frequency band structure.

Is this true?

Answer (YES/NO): YES